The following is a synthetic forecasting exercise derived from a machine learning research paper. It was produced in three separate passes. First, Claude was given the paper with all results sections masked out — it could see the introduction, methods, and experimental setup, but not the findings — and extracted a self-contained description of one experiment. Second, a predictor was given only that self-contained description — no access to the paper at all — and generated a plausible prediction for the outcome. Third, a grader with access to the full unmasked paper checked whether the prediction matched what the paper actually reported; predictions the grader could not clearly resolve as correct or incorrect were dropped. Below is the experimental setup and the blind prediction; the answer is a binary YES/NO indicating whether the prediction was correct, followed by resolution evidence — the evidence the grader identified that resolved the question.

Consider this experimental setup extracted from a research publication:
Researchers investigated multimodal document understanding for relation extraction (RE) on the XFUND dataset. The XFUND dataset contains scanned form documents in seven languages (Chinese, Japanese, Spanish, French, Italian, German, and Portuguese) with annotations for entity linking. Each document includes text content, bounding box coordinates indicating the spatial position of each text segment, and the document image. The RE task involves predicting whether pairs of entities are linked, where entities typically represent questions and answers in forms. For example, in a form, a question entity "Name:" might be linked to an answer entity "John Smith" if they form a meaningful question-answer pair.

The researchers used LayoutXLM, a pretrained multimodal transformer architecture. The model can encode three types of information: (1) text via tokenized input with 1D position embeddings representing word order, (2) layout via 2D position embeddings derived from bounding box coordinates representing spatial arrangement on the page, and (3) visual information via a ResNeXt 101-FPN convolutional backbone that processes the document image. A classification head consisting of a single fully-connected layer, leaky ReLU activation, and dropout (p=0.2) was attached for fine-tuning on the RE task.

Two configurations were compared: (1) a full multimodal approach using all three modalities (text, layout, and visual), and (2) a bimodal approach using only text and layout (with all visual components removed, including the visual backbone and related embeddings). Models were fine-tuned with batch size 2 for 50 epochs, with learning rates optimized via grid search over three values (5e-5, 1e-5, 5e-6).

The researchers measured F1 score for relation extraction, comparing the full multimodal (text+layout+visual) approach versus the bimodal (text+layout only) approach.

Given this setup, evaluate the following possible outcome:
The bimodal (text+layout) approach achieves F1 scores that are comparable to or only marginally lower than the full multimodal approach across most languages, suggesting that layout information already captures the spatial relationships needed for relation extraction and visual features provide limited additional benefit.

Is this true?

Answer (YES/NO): NO